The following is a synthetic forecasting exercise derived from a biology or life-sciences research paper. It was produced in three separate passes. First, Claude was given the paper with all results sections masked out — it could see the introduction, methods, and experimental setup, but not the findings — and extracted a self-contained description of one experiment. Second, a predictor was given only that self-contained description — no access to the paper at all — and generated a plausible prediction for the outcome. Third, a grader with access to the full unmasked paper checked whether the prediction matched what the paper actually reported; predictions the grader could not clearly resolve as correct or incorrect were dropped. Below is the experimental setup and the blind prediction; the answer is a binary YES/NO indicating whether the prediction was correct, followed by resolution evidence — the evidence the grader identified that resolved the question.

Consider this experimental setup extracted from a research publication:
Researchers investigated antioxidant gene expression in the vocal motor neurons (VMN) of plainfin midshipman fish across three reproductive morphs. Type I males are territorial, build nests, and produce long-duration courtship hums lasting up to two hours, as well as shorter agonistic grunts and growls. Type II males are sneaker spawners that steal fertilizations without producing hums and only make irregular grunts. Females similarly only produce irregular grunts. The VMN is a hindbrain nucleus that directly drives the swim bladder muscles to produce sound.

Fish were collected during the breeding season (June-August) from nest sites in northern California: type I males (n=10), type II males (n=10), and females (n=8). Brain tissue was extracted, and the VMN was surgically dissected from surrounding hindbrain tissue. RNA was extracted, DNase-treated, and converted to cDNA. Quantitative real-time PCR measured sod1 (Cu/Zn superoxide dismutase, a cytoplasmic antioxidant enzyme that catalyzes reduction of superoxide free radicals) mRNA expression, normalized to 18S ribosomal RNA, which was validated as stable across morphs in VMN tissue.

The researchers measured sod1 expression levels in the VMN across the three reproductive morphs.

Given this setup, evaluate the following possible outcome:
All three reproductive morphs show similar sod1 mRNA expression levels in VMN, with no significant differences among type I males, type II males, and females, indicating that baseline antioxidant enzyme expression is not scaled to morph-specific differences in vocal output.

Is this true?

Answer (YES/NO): YES